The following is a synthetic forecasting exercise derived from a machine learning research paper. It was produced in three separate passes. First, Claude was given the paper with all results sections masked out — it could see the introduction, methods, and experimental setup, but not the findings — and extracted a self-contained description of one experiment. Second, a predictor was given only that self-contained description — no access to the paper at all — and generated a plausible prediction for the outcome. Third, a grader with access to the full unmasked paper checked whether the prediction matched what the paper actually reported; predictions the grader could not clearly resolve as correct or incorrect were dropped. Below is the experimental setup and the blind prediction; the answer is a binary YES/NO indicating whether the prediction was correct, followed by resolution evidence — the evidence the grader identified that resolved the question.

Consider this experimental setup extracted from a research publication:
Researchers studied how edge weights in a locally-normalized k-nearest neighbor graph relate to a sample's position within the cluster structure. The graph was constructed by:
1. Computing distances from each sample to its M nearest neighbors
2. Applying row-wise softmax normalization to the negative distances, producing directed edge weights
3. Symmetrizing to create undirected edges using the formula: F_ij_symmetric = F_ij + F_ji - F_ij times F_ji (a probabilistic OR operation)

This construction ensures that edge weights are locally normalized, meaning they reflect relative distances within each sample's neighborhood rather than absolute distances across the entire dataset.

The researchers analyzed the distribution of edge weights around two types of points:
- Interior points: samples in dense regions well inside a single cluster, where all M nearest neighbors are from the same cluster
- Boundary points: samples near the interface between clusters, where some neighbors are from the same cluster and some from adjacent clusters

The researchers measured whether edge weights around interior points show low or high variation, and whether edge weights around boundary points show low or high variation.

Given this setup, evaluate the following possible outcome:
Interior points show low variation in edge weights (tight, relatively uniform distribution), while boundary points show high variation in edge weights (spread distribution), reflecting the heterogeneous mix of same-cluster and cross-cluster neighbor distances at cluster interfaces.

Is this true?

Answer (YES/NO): YES